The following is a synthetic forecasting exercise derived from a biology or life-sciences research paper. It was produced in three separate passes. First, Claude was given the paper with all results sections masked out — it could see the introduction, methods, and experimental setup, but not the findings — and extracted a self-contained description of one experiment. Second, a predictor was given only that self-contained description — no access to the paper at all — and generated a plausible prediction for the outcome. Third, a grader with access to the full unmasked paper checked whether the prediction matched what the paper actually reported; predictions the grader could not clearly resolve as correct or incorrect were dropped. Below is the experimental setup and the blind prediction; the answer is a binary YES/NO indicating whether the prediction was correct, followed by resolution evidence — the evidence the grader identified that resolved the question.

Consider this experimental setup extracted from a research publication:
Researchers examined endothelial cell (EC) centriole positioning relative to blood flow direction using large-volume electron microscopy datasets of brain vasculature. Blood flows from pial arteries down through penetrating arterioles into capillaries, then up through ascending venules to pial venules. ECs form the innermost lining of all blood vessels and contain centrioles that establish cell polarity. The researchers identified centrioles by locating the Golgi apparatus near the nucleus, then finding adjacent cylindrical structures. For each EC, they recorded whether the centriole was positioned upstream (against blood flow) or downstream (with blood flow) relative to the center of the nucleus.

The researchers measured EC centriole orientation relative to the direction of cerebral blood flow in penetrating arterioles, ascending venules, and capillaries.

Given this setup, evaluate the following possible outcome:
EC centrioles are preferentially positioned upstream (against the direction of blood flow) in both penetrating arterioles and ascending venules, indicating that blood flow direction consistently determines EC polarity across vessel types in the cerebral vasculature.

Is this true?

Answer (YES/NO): YES